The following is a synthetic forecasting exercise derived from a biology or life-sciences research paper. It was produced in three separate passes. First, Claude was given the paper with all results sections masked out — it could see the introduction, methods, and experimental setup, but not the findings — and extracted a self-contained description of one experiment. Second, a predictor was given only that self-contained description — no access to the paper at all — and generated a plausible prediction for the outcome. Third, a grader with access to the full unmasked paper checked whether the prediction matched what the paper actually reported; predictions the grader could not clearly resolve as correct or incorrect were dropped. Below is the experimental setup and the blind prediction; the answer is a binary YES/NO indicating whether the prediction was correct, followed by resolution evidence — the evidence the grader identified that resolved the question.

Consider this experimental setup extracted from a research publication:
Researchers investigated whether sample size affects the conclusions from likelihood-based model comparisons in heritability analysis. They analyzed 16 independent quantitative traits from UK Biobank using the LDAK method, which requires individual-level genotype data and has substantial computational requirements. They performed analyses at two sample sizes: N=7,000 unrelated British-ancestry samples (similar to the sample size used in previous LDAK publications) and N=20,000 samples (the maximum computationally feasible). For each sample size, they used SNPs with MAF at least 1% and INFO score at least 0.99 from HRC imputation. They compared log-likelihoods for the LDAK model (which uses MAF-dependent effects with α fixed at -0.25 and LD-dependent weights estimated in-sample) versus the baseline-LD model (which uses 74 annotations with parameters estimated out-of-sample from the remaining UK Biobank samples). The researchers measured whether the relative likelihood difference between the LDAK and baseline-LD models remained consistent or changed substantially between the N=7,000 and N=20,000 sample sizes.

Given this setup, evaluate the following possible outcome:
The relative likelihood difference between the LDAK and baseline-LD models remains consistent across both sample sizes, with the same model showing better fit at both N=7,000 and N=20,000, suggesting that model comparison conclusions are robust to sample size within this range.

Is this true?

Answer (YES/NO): YES